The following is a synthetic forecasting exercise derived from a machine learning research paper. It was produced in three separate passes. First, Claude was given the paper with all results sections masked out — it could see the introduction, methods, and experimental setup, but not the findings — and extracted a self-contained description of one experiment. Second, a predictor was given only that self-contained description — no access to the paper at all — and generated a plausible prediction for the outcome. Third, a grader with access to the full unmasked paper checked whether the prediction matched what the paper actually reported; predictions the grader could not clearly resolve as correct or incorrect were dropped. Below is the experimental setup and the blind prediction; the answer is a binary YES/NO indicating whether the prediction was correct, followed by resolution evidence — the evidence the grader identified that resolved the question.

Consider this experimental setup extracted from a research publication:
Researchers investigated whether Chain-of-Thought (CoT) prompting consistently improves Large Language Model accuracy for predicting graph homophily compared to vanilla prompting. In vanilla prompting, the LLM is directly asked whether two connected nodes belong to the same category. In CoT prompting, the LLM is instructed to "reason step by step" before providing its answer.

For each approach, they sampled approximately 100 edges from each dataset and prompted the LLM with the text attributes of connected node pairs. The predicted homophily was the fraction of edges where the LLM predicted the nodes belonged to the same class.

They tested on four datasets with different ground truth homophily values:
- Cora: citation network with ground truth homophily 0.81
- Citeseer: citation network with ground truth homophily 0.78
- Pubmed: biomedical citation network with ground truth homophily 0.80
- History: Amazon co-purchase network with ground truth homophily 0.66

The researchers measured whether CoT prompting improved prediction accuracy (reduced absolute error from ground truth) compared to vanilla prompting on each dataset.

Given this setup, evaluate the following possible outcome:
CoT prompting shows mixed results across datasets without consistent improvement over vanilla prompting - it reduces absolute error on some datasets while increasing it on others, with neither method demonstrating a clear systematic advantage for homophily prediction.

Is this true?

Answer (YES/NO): NO